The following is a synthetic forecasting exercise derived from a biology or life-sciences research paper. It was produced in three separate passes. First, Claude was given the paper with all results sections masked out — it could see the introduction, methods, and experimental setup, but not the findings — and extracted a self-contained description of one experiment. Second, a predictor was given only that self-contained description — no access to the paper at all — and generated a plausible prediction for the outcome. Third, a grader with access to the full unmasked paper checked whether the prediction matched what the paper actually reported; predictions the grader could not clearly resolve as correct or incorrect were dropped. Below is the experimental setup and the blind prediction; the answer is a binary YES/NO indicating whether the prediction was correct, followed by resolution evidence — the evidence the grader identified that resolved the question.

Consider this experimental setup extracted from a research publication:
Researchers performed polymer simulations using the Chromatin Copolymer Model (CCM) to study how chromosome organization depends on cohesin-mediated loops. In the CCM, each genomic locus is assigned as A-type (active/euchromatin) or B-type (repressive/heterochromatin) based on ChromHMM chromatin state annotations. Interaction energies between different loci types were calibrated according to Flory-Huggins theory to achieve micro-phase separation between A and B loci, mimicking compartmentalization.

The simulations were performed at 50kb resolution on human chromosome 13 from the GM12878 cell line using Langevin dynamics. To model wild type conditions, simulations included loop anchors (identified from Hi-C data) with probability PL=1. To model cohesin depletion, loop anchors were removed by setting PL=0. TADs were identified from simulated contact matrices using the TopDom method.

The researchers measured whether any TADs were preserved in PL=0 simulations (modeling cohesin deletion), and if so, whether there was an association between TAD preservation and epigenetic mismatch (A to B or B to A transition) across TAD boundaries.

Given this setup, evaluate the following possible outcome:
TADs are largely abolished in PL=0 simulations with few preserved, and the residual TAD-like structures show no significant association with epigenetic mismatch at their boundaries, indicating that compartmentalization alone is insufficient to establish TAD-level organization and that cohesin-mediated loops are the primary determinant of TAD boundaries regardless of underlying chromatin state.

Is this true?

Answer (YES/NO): NO